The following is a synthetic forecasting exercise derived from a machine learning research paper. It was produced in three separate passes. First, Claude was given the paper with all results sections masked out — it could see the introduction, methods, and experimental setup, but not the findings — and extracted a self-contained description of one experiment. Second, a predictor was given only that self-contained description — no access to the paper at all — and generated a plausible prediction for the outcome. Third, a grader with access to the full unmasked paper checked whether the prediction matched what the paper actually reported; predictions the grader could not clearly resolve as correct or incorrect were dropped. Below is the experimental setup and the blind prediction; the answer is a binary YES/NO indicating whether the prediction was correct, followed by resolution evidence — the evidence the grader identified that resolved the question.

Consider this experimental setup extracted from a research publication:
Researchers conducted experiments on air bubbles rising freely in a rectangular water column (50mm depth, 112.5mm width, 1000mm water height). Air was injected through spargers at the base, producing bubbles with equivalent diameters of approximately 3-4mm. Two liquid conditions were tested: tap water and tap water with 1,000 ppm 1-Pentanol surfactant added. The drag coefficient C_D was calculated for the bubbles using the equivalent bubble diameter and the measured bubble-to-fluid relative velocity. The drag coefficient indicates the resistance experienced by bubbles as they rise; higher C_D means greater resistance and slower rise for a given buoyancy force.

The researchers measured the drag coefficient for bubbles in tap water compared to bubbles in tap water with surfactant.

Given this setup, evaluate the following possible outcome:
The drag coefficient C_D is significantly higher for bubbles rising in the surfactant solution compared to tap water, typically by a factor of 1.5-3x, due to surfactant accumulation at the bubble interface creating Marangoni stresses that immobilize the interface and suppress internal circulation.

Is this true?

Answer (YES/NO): NO